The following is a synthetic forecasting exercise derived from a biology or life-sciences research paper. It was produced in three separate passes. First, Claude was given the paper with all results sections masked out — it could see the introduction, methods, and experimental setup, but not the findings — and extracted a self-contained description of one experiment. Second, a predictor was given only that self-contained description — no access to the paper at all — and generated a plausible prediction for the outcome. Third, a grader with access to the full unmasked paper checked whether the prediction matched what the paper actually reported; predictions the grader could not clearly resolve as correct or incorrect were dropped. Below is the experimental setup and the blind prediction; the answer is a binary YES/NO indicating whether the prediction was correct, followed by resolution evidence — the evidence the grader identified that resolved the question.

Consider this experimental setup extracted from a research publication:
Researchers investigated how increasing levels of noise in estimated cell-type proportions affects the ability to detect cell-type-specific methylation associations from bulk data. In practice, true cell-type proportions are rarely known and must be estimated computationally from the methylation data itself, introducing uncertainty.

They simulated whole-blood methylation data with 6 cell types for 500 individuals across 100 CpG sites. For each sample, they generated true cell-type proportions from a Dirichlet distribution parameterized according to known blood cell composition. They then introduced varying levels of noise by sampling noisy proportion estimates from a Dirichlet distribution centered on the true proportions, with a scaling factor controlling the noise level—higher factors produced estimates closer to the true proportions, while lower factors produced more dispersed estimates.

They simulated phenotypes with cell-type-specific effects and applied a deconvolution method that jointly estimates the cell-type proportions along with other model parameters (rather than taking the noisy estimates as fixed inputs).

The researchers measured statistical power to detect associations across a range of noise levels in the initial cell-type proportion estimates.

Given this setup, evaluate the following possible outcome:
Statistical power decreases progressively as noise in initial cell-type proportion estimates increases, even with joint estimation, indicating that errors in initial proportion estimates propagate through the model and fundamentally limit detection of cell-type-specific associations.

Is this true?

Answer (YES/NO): NO